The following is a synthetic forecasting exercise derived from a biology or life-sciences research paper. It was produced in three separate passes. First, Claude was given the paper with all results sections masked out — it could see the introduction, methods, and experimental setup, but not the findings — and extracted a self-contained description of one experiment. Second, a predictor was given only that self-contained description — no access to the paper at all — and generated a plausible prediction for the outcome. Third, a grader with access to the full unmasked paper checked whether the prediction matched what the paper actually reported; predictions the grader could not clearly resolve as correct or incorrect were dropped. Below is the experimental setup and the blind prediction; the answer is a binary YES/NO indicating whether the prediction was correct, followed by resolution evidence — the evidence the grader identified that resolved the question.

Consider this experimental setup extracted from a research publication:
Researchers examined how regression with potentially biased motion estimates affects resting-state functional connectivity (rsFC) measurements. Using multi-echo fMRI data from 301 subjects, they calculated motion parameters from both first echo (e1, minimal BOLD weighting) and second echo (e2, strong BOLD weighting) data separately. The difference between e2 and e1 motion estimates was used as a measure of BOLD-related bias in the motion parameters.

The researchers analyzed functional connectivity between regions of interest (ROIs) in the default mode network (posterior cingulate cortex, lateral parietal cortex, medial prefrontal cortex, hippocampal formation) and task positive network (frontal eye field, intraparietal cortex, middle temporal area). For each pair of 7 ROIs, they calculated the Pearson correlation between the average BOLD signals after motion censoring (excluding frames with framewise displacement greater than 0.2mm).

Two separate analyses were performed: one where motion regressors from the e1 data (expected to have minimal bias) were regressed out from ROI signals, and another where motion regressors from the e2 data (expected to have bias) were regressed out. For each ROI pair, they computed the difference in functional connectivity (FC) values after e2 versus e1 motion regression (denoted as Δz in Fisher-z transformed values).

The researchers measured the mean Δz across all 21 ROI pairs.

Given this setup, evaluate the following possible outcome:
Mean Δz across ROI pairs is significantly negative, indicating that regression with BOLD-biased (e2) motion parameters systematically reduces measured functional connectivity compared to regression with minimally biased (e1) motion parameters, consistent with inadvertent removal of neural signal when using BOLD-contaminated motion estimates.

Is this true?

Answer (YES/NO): YES